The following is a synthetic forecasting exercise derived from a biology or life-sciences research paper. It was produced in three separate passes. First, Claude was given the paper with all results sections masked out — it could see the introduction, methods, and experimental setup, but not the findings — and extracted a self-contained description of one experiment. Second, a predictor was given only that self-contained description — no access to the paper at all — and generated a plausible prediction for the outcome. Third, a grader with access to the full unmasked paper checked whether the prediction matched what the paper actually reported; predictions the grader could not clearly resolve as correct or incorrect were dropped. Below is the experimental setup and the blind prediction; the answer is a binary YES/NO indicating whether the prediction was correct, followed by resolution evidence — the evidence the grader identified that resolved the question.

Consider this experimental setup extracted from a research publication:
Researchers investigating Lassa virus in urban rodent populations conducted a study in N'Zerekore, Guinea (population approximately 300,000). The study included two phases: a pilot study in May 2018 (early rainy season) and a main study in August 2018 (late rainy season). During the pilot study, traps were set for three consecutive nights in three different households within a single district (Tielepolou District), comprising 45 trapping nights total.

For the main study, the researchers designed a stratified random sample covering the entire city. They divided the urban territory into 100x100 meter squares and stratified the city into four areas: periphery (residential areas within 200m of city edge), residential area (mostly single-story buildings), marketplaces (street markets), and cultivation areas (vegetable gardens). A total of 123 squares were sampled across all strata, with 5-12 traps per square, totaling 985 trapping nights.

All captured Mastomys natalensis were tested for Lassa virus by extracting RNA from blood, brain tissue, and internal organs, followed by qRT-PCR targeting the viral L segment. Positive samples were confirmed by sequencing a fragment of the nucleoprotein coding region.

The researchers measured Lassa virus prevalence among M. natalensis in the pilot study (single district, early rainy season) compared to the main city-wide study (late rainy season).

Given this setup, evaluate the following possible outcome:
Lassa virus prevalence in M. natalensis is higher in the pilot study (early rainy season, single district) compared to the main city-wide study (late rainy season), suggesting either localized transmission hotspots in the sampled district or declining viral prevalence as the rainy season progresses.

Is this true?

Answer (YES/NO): YES